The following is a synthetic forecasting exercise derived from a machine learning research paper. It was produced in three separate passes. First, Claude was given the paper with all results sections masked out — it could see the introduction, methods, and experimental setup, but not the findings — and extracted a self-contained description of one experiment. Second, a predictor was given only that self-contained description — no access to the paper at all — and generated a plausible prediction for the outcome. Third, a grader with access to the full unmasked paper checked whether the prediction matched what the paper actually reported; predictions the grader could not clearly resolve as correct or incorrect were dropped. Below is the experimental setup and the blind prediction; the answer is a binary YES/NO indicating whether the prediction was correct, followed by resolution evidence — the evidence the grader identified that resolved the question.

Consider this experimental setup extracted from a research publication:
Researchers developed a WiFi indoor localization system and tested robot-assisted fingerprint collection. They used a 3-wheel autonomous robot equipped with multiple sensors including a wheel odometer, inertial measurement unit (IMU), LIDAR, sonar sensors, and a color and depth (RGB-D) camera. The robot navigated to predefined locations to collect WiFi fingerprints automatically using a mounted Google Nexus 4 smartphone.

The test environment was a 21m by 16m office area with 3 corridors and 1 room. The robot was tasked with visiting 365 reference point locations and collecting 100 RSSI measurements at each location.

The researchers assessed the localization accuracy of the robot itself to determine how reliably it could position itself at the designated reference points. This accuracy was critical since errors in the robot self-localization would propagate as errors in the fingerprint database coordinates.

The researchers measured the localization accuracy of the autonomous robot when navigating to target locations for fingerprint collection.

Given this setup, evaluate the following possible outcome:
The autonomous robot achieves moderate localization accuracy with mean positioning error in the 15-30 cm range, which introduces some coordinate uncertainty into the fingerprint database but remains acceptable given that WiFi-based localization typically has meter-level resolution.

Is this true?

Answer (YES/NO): NO